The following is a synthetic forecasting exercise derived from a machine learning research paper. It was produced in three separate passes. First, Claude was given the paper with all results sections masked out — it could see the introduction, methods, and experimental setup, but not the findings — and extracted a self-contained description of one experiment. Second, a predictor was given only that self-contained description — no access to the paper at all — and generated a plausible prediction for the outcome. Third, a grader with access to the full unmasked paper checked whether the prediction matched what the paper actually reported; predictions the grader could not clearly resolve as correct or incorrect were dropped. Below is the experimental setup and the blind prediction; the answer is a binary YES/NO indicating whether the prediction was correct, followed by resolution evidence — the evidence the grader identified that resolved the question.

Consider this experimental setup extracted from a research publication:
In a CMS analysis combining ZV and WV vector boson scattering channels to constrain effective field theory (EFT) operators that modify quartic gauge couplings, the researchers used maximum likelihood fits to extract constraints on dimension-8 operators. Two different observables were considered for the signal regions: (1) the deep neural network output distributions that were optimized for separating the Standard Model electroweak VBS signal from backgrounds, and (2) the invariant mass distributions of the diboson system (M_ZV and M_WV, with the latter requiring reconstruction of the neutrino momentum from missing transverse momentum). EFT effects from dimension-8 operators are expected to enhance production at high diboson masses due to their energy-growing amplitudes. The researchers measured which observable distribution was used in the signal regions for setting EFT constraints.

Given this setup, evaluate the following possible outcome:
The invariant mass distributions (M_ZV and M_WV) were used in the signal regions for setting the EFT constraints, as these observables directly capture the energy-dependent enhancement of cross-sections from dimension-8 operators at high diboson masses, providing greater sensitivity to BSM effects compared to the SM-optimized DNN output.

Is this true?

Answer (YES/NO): YES